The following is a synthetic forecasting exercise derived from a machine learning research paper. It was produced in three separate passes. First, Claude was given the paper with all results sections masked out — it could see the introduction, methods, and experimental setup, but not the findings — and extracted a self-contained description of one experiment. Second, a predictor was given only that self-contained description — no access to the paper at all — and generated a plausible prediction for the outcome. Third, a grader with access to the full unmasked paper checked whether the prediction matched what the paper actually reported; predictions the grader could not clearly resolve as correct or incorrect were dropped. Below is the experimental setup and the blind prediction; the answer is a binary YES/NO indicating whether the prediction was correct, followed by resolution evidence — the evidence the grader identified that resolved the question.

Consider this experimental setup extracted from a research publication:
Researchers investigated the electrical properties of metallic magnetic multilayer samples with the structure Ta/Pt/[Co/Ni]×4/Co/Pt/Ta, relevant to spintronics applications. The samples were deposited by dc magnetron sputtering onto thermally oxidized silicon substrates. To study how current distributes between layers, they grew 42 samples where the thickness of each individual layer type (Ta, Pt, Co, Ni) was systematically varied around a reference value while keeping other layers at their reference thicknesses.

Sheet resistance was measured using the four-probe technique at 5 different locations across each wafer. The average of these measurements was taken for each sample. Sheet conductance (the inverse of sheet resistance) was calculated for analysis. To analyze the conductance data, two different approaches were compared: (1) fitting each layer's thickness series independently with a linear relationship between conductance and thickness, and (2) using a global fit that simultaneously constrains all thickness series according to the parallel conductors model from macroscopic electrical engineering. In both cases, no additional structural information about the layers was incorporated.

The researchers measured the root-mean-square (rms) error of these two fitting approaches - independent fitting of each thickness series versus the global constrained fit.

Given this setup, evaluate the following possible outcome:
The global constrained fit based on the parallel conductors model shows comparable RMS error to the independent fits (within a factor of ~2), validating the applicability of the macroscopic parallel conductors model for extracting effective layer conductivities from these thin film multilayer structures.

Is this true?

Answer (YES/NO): NO